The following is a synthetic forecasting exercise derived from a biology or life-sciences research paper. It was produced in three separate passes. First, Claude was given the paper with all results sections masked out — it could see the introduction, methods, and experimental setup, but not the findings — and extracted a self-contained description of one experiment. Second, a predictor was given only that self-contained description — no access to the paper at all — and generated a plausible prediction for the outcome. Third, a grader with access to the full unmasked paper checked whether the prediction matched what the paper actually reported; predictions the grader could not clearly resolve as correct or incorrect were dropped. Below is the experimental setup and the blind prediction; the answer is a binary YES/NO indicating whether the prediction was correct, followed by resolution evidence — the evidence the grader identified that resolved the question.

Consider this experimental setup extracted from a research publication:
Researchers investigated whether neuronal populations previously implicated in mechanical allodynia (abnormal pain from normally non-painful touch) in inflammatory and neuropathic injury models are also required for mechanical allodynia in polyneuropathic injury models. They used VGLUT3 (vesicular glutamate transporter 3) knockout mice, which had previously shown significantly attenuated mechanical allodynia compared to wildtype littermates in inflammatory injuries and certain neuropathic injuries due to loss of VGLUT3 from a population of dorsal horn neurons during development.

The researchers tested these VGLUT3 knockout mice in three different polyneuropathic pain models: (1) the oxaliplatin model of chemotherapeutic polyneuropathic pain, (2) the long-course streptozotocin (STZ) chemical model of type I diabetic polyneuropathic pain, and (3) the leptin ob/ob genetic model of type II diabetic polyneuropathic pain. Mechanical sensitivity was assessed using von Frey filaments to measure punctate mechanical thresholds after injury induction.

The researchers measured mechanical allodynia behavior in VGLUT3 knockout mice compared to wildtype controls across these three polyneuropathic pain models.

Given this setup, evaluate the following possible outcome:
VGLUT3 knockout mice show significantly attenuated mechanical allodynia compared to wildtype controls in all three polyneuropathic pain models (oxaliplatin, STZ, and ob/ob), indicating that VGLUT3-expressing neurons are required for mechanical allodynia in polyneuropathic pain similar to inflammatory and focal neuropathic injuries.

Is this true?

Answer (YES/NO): NO